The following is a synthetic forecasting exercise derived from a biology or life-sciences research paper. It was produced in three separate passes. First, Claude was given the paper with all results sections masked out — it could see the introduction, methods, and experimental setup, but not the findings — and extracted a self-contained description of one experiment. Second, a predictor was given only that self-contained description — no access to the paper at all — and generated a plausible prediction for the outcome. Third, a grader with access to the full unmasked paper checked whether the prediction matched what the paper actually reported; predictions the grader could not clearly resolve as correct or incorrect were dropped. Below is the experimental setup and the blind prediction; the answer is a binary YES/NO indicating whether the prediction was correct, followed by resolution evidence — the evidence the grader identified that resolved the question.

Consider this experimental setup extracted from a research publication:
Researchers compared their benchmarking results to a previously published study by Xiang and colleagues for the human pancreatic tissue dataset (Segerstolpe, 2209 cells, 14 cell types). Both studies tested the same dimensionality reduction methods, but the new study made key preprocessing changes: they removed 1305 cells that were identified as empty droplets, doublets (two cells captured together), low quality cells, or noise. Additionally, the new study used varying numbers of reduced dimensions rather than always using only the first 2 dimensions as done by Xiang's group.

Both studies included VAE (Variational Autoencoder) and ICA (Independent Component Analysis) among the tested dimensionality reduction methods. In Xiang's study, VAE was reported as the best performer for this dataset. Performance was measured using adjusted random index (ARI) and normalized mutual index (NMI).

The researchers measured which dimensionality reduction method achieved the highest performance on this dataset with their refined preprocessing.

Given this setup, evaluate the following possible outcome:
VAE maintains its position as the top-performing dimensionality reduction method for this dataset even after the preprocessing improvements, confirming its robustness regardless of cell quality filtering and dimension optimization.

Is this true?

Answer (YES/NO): NO